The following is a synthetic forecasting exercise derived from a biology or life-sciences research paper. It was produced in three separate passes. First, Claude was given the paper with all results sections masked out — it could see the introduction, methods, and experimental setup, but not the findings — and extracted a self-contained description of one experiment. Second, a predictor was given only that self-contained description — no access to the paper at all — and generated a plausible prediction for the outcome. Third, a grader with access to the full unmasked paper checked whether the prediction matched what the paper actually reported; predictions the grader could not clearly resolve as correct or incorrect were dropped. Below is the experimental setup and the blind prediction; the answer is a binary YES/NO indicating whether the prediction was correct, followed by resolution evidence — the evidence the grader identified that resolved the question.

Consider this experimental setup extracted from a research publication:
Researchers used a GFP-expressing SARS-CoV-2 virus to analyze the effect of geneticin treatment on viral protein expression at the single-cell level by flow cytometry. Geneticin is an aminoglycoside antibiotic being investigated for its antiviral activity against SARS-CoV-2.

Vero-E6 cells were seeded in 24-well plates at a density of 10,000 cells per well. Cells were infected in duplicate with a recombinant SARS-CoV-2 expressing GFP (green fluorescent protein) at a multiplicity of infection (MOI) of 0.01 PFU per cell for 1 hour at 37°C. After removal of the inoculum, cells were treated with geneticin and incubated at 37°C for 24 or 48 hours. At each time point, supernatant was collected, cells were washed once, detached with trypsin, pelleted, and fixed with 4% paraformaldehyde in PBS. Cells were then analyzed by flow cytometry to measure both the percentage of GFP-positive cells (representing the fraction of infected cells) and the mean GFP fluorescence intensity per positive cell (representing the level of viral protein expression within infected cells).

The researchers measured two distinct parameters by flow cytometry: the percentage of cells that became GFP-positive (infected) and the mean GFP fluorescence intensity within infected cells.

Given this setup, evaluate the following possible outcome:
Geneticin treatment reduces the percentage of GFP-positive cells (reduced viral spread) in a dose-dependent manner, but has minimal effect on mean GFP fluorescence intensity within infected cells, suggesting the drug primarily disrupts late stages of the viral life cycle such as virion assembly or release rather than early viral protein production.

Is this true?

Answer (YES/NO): NO